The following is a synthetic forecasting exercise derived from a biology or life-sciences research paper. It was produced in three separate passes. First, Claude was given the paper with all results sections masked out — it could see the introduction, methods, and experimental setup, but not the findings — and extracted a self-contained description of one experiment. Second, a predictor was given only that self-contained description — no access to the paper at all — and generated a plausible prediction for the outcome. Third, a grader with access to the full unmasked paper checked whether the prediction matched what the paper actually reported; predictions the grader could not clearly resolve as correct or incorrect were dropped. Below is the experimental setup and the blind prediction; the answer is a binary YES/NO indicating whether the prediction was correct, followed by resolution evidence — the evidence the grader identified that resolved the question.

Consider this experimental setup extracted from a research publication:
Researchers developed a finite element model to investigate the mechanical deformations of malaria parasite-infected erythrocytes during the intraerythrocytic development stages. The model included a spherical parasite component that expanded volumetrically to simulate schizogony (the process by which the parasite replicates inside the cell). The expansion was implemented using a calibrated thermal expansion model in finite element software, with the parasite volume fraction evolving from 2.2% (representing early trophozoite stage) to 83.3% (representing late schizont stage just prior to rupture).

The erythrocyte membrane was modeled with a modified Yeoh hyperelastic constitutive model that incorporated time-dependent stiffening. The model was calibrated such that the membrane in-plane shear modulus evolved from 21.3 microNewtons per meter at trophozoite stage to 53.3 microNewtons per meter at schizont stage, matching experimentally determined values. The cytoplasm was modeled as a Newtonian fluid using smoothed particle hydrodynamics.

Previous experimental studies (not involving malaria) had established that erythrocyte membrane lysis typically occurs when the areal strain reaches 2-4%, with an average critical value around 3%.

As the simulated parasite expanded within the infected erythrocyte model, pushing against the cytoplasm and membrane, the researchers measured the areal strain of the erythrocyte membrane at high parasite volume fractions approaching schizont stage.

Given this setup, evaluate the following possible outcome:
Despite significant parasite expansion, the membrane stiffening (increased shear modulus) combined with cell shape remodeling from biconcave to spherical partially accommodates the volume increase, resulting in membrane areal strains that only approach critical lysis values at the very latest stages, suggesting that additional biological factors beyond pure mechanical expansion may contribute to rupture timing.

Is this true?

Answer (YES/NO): NO